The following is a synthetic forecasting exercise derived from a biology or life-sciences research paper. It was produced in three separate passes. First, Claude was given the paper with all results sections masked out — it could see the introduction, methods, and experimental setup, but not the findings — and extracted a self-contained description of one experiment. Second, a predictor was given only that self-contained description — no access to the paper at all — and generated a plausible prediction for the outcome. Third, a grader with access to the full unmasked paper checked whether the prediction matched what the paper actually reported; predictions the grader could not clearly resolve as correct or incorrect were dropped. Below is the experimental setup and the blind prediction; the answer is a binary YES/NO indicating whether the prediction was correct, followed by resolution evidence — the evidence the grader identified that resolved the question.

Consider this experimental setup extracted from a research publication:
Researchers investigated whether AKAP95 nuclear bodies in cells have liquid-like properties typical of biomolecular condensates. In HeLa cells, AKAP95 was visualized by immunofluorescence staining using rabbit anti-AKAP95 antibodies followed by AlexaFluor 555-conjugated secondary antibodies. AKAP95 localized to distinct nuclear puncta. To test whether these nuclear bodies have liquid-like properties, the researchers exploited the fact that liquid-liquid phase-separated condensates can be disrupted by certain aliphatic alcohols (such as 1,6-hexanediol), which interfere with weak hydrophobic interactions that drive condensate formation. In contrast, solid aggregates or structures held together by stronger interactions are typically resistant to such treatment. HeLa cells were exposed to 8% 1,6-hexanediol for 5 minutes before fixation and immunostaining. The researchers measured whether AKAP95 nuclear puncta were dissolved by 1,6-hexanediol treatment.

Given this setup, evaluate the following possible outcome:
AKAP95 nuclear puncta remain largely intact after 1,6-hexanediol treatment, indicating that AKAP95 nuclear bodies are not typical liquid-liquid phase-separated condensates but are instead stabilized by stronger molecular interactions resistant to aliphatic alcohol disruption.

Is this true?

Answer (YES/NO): NO